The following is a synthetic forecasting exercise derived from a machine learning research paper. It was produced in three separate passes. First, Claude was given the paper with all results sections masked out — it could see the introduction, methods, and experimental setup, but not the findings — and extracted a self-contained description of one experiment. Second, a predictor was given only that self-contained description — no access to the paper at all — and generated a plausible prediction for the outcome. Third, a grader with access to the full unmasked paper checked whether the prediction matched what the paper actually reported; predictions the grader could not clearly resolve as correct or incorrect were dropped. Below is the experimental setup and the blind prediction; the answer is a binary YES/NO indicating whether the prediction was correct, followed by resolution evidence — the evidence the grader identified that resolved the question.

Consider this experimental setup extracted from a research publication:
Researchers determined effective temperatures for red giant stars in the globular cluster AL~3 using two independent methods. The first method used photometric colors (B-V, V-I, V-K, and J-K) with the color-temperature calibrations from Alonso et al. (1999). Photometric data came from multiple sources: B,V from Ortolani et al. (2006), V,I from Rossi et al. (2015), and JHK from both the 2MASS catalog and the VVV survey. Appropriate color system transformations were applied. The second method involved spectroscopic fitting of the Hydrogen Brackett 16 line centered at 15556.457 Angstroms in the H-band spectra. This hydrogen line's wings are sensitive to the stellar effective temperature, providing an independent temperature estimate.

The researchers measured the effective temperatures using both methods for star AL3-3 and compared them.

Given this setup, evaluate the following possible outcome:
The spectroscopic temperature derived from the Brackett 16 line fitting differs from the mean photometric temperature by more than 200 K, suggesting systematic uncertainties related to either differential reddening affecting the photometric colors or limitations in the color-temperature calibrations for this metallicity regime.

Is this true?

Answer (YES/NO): YES